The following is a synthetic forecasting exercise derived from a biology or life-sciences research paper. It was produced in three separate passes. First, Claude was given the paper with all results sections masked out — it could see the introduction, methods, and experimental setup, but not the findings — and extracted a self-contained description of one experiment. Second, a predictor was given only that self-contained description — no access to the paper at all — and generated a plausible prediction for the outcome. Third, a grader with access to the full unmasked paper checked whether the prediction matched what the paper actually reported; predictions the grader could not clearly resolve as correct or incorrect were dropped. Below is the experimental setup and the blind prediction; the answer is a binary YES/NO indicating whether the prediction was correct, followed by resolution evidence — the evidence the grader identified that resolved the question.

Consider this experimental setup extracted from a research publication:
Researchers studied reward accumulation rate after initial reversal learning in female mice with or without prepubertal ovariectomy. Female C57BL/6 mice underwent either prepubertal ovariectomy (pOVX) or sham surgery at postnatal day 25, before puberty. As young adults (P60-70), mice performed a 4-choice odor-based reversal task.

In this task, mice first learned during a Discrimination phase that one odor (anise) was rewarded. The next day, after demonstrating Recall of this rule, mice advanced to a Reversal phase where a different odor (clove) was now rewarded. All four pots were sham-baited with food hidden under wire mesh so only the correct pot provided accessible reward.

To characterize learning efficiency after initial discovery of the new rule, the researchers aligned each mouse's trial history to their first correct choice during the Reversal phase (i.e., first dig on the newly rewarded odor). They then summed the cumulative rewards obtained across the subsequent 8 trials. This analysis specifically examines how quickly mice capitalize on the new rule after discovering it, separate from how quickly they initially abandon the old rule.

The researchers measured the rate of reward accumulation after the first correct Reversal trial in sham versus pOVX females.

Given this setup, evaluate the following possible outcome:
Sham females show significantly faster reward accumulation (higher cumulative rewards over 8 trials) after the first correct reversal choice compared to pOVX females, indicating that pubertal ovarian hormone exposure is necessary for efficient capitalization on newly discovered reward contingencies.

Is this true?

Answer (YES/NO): YES